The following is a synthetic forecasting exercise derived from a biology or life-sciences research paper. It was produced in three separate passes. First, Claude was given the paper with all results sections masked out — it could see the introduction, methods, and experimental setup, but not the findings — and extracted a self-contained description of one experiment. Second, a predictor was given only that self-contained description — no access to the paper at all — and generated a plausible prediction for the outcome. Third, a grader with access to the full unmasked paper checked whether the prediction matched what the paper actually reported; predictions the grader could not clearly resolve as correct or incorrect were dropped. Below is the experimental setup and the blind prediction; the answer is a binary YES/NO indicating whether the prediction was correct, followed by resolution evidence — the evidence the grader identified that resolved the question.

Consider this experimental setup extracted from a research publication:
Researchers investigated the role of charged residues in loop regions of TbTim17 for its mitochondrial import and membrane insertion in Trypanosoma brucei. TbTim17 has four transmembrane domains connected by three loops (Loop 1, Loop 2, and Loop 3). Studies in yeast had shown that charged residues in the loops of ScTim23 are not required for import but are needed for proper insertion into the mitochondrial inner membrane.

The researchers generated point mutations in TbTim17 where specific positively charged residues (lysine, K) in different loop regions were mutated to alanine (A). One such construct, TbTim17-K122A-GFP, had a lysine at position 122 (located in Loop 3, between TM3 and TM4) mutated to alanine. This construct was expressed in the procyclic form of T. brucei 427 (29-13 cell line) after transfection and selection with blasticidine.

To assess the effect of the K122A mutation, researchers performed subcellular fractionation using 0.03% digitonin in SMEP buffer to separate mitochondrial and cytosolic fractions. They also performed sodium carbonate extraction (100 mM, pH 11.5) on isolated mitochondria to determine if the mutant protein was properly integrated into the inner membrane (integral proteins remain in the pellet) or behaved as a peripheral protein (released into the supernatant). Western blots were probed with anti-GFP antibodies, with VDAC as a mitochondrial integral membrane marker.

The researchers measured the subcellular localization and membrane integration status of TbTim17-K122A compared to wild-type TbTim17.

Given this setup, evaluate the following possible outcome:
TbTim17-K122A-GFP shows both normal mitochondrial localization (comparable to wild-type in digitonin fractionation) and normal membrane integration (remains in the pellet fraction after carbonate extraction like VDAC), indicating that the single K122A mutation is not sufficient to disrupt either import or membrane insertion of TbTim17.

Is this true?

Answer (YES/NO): NO